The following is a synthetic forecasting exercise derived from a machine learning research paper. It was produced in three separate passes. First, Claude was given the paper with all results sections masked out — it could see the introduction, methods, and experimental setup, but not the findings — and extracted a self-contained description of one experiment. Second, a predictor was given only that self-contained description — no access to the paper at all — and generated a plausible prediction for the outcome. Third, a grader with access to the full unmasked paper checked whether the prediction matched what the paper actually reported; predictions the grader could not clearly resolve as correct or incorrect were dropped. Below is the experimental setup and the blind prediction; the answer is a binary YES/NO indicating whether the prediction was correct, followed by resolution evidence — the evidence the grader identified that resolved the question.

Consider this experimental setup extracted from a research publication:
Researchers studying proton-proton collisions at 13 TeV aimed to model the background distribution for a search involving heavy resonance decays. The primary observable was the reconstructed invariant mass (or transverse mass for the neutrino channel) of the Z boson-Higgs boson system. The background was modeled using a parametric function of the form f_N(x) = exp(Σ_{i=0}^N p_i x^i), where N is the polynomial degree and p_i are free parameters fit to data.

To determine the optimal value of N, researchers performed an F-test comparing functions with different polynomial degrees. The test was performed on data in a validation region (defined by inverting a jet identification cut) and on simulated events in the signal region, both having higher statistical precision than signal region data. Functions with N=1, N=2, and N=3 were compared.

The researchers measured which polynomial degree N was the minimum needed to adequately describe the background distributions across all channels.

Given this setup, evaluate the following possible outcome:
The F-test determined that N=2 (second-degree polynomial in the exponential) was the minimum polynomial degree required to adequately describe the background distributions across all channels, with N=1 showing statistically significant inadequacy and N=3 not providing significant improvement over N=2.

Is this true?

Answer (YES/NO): YES